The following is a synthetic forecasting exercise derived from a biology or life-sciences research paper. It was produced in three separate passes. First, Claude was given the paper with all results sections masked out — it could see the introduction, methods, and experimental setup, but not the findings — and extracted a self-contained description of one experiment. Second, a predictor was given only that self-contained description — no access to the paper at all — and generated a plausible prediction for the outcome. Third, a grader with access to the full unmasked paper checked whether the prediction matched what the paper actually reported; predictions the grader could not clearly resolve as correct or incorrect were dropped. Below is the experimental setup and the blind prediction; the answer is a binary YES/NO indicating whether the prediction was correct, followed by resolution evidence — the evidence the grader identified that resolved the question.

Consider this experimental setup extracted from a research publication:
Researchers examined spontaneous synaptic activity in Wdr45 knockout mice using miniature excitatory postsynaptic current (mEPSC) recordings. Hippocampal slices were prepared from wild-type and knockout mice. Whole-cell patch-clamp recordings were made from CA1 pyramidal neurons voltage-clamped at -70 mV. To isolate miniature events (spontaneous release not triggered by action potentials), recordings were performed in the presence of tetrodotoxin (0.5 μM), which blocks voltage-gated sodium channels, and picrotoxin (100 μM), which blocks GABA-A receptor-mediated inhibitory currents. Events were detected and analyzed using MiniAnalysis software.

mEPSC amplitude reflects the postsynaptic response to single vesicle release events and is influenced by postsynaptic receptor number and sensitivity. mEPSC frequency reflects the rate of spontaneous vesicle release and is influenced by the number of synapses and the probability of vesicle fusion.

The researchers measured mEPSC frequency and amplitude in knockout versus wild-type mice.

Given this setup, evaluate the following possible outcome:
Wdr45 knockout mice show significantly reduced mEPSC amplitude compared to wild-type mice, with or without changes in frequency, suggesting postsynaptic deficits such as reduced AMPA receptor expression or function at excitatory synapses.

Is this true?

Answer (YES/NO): YES